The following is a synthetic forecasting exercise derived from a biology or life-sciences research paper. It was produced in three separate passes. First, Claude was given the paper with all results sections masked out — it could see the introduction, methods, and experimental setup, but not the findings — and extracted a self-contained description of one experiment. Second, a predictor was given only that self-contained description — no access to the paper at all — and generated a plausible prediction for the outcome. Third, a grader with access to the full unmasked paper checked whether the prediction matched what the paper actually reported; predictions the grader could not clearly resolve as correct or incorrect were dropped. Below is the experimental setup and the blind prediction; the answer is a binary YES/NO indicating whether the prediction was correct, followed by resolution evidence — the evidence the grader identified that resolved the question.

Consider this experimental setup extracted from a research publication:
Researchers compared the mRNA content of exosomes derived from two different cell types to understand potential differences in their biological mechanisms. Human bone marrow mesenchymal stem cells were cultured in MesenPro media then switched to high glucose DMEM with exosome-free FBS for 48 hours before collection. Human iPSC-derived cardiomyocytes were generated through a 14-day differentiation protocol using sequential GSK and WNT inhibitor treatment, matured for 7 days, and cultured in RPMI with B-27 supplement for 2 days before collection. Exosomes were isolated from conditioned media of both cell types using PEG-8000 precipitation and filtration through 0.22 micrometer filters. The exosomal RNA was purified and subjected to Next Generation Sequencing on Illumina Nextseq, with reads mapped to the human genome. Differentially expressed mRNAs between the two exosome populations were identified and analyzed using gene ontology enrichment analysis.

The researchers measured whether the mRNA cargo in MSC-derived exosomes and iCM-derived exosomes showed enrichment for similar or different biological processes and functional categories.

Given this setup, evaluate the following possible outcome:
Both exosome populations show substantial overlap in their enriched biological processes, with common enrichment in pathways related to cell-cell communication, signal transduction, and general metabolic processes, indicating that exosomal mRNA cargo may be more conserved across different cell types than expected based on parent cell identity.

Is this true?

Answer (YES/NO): NO